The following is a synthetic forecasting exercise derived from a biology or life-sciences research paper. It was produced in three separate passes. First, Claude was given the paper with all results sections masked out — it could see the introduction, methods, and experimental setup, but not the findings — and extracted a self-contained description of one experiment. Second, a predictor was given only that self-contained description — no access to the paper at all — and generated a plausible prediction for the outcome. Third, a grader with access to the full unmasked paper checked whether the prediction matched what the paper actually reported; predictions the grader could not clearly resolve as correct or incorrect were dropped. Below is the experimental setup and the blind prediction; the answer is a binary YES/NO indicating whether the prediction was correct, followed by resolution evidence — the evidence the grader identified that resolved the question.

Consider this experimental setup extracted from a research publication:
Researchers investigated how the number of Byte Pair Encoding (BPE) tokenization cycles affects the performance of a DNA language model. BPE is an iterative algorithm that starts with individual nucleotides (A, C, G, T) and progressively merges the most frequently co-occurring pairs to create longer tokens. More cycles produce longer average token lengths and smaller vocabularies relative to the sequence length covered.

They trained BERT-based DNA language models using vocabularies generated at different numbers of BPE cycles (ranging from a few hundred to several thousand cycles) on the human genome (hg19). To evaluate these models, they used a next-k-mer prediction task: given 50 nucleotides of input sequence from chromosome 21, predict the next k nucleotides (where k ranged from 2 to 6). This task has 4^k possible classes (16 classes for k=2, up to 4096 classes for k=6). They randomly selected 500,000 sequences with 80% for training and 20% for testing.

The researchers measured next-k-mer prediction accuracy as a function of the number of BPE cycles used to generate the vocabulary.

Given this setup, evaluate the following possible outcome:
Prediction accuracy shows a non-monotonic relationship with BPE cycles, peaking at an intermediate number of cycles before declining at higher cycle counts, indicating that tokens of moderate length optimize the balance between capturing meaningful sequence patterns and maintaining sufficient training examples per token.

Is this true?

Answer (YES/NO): YES